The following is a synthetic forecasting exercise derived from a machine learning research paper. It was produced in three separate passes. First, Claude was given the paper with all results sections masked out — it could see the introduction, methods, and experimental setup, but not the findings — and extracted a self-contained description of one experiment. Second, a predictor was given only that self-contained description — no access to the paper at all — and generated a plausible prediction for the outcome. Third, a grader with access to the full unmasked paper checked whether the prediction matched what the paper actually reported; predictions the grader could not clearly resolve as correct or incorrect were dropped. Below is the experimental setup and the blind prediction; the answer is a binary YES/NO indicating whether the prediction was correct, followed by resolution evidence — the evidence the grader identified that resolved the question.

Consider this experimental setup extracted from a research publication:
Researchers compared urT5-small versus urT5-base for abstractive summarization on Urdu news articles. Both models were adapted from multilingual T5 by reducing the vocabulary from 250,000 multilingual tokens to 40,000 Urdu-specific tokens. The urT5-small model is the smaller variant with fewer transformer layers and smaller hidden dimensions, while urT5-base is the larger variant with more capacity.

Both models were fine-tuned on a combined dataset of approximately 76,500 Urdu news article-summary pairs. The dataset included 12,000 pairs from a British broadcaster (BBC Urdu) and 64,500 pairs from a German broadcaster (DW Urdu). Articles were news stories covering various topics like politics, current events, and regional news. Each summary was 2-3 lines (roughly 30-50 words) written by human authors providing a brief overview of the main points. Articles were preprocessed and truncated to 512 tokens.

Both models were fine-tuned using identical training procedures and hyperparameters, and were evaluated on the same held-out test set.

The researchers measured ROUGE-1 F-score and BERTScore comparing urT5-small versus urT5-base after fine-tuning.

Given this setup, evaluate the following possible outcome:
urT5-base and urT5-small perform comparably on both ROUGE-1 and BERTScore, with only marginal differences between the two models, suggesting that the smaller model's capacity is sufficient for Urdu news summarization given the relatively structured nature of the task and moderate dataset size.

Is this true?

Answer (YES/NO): NO